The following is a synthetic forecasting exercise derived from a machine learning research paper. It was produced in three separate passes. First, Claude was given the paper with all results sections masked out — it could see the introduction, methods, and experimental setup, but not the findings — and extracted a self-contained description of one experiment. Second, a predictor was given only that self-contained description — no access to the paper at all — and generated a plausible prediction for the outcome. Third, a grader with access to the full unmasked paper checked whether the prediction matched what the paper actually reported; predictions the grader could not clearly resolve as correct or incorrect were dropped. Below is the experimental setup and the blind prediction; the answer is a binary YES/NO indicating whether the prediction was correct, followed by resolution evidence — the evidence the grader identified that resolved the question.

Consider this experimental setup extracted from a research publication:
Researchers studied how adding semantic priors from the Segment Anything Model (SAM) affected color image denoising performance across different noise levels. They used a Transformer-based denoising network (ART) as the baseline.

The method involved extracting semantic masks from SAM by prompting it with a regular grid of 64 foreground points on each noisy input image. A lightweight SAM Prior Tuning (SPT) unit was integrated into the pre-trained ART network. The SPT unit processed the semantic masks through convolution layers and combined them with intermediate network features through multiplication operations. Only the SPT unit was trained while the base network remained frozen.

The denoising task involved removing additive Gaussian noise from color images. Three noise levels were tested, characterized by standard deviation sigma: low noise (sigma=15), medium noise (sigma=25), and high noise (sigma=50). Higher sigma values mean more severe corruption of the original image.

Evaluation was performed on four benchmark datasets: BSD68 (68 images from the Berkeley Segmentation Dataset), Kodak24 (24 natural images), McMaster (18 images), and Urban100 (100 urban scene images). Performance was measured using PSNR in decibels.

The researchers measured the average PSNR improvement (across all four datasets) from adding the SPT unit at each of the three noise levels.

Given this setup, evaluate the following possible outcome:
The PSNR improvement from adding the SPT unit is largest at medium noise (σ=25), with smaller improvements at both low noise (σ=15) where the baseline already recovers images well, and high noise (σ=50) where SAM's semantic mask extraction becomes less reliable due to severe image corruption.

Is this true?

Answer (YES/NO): YES